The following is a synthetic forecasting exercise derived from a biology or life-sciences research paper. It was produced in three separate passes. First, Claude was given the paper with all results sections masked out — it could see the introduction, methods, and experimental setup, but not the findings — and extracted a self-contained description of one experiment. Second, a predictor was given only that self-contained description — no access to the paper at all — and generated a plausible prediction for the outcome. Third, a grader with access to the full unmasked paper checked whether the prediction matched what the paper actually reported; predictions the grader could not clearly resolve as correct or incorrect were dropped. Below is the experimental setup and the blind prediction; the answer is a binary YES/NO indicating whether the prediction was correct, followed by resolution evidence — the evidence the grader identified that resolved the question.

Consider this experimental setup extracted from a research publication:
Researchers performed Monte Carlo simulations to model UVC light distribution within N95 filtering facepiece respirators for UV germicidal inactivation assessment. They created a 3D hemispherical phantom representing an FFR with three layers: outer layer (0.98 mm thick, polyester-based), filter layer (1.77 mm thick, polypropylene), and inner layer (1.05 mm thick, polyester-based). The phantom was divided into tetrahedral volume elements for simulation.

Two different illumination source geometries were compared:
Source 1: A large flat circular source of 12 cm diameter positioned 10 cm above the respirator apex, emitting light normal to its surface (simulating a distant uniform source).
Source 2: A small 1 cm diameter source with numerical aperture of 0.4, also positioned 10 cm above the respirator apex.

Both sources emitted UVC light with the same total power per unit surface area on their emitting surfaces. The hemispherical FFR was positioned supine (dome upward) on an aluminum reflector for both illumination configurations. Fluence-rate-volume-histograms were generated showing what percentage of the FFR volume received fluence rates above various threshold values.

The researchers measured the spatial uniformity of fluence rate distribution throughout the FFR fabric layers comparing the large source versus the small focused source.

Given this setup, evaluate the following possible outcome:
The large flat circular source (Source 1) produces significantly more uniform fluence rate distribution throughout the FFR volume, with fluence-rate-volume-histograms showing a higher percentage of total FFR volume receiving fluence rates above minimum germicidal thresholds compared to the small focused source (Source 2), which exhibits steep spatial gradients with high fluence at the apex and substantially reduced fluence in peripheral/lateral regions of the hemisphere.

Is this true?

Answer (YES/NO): YES